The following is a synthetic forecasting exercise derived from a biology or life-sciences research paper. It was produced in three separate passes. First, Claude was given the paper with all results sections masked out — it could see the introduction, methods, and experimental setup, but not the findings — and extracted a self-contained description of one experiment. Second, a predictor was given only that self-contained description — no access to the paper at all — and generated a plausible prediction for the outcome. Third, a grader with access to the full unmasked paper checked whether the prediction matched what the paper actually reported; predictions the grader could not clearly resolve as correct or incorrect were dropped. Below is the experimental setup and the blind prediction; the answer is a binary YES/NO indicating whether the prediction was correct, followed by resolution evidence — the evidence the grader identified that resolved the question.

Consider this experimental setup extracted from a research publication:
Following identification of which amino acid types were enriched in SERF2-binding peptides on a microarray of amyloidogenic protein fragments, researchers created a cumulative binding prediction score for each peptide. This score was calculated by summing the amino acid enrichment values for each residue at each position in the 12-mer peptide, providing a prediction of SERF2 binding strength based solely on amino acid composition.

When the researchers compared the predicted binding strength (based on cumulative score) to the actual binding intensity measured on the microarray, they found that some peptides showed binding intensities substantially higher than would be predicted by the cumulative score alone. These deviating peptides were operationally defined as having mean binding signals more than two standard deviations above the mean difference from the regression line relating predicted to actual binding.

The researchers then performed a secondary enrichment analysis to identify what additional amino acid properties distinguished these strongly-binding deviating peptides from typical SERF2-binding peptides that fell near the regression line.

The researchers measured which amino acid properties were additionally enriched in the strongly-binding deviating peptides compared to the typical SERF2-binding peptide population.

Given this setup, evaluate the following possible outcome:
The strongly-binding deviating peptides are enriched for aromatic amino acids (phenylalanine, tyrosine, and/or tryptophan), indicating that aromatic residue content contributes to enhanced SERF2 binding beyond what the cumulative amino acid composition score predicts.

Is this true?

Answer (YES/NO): YES